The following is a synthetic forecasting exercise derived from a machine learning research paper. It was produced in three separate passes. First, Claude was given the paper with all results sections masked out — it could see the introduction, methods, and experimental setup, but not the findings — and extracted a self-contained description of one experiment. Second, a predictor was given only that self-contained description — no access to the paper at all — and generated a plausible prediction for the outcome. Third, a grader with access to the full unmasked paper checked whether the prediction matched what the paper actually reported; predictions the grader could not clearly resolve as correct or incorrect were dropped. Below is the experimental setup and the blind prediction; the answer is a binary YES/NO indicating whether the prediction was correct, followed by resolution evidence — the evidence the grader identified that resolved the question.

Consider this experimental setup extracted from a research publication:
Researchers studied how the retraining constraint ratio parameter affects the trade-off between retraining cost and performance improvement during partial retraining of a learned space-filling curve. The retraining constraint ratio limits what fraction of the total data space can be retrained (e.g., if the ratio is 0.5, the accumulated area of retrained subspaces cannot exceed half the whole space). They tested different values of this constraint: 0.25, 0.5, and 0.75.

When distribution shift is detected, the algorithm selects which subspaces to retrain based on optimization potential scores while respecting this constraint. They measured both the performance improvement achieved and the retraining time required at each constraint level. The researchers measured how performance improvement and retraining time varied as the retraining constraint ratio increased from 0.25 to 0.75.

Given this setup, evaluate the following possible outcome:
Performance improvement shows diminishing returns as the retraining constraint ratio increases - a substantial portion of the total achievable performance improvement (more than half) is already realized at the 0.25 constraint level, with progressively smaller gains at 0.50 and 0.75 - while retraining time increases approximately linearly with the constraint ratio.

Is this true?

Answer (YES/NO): NO